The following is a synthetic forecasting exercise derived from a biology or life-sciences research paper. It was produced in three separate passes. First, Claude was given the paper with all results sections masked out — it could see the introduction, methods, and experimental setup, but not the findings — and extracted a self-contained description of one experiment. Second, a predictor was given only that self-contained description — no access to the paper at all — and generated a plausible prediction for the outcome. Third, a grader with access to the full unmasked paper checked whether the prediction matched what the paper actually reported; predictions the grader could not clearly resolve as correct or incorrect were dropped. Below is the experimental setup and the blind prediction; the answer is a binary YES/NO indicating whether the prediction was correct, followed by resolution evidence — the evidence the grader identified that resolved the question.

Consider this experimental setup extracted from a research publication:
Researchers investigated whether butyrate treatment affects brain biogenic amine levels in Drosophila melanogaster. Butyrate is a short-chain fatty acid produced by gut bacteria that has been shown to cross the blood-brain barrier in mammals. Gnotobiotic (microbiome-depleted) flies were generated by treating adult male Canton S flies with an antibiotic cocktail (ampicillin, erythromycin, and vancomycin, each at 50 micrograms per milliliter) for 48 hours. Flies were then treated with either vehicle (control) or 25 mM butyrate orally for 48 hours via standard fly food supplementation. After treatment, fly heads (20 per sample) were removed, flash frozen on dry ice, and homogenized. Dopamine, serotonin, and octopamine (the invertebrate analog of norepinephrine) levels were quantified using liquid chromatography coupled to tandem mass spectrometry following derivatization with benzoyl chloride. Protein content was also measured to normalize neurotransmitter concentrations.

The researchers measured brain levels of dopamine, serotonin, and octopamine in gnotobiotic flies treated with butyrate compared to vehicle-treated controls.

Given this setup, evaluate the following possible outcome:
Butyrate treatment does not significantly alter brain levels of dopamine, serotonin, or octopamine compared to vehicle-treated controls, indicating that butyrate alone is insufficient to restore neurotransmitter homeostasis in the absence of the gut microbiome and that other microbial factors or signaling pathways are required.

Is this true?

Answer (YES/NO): YES